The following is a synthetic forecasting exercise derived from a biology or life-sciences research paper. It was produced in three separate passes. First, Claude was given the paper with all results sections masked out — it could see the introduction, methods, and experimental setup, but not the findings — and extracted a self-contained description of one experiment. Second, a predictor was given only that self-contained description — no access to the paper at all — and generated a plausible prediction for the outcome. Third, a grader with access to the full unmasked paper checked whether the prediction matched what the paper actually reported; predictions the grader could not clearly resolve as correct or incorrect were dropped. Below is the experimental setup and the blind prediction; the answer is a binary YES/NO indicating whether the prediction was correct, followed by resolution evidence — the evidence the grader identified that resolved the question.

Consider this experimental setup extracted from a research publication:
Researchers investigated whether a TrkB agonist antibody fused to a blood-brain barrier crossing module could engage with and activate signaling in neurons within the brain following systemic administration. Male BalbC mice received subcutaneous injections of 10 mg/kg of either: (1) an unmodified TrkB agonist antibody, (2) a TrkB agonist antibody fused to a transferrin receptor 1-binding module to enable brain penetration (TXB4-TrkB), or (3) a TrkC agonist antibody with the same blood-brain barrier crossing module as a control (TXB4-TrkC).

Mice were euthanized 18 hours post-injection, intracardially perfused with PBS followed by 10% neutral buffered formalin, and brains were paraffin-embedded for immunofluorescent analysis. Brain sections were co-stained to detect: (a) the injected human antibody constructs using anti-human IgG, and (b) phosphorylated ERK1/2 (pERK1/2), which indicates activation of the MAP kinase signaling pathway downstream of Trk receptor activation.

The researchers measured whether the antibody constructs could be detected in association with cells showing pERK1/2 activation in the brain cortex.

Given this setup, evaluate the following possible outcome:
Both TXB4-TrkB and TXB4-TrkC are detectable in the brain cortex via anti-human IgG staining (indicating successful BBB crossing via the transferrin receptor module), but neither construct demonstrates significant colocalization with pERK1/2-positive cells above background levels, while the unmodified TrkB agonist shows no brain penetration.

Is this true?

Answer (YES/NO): NO